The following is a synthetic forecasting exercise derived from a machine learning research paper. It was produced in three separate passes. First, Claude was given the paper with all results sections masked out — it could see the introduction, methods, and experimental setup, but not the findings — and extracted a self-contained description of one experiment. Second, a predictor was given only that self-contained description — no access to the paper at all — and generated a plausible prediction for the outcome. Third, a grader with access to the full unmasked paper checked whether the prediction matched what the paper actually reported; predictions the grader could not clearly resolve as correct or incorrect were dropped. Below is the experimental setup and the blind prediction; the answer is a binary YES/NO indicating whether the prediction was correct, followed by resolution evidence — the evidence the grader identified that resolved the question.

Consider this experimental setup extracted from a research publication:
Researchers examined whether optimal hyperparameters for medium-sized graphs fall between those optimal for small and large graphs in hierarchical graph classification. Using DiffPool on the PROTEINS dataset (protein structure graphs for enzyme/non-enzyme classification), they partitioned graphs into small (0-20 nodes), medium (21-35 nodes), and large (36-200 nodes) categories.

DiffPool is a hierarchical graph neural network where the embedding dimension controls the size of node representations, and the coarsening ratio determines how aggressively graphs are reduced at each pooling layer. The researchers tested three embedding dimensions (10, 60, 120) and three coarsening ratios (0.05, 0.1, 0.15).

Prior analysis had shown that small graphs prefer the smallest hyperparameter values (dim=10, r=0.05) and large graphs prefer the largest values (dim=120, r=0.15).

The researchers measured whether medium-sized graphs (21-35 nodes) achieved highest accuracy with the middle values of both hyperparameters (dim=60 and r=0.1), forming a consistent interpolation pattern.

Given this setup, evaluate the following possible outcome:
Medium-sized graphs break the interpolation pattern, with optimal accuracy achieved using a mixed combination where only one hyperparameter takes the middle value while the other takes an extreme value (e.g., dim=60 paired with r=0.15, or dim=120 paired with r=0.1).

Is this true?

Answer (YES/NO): NO